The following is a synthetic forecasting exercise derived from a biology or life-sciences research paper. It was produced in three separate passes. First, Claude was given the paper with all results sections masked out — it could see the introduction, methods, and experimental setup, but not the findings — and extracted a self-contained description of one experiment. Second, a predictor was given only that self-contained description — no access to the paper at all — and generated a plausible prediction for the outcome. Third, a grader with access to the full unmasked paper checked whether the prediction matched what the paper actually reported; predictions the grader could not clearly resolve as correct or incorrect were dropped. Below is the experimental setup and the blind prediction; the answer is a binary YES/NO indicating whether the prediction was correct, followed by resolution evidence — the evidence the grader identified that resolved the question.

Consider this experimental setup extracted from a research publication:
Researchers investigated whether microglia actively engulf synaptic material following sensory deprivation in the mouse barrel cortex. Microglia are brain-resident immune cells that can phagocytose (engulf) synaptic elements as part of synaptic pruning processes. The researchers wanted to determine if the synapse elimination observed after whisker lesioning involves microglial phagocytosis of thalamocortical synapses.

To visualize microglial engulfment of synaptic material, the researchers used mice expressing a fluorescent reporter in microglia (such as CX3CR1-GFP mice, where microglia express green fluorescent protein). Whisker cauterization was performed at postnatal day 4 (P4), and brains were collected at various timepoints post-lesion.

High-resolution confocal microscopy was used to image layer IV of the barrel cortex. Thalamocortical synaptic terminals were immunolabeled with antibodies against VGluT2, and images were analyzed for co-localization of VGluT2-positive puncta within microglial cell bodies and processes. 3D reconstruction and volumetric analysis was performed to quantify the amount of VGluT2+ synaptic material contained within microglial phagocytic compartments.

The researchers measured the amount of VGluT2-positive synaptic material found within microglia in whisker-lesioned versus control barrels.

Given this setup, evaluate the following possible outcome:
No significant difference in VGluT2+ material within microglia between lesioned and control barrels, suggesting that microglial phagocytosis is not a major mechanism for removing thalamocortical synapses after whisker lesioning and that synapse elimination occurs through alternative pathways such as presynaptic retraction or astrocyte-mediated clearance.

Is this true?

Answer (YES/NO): NO